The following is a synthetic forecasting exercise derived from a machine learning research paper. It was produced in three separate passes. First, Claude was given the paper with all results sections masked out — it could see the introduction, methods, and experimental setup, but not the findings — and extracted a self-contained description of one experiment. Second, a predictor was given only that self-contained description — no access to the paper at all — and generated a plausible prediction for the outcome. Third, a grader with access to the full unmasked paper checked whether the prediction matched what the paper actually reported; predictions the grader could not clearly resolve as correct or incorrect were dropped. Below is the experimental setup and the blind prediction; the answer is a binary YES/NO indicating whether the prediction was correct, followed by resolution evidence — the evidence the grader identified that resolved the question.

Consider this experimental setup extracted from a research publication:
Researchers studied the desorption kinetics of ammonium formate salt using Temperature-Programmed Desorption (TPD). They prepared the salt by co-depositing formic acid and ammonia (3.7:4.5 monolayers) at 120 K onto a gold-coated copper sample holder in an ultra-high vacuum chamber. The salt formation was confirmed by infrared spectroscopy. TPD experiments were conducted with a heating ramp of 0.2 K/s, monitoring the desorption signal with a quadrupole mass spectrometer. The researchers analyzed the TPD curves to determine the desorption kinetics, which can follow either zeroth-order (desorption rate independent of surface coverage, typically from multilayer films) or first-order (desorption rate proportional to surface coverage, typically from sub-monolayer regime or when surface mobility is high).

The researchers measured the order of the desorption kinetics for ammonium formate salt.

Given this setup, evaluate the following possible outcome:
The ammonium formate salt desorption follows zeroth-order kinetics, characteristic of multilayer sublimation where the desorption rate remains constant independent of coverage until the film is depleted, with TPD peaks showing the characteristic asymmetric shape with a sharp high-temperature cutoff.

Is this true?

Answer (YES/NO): NO